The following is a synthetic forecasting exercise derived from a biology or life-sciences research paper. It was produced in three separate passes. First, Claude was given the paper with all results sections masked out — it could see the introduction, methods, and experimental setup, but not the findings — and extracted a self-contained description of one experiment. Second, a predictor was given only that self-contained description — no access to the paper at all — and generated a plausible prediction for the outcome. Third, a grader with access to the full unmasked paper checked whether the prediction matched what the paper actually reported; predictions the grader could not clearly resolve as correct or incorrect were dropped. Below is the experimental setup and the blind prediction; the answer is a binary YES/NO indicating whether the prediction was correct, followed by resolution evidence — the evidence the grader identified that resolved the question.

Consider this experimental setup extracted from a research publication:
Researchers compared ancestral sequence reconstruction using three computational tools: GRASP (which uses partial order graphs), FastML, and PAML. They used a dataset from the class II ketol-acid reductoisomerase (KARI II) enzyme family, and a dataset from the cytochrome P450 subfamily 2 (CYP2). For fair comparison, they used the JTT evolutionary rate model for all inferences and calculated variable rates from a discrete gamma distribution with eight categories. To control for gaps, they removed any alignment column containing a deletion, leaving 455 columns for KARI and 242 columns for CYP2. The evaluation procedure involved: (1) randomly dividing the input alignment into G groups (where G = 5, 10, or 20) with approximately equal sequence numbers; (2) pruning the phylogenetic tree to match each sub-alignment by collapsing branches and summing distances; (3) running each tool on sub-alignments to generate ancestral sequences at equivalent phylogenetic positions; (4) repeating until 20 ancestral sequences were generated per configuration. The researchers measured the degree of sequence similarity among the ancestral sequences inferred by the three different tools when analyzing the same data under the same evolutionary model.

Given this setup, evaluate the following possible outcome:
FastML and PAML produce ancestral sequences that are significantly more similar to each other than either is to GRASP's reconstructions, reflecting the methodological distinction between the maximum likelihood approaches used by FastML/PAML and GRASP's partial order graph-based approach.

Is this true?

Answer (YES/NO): NO